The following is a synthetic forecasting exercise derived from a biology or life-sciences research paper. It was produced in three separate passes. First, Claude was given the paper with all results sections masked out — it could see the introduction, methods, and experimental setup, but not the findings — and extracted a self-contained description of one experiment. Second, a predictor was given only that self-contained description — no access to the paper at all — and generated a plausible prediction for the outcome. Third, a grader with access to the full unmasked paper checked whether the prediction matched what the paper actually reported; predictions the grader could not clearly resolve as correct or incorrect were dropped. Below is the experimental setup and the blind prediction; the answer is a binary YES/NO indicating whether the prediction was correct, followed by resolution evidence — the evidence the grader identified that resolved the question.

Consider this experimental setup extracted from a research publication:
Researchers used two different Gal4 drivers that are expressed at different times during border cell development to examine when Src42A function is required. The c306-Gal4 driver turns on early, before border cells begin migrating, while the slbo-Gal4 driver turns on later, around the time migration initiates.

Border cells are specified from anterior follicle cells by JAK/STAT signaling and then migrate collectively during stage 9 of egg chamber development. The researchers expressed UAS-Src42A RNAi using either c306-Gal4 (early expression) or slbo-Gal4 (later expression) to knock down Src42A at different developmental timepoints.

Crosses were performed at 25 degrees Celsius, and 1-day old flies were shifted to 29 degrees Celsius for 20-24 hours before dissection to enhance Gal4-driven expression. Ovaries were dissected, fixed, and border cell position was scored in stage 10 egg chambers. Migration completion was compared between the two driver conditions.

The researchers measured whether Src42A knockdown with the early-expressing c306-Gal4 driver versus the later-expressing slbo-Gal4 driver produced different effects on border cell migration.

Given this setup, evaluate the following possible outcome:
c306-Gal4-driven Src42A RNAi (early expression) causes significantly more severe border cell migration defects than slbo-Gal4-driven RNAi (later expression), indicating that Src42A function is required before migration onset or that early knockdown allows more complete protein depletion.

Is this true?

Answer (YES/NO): NO